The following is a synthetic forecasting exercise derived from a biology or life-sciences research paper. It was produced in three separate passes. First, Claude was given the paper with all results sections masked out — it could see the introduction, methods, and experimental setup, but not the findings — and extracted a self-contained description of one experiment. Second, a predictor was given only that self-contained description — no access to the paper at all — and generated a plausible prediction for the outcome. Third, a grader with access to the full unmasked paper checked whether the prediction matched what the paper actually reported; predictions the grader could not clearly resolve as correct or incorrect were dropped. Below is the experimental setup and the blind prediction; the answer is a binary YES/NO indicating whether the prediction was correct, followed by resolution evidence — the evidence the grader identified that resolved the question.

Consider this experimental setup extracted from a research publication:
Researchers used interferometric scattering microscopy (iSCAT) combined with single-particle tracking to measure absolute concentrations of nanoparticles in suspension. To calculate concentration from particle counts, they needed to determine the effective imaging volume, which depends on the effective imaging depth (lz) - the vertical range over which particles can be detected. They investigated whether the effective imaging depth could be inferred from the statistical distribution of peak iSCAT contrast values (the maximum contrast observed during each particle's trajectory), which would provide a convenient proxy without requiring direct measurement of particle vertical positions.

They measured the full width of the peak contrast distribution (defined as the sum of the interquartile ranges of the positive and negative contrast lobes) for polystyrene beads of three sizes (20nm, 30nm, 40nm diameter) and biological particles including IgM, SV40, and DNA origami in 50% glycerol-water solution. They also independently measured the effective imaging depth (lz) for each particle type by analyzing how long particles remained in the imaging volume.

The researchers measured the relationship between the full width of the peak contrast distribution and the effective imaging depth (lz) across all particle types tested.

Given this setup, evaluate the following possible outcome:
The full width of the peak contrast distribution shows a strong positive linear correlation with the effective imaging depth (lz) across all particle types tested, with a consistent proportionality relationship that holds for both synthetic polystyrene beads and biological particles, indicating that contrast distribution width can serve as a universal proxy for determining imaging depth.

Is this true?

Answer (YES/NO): YES